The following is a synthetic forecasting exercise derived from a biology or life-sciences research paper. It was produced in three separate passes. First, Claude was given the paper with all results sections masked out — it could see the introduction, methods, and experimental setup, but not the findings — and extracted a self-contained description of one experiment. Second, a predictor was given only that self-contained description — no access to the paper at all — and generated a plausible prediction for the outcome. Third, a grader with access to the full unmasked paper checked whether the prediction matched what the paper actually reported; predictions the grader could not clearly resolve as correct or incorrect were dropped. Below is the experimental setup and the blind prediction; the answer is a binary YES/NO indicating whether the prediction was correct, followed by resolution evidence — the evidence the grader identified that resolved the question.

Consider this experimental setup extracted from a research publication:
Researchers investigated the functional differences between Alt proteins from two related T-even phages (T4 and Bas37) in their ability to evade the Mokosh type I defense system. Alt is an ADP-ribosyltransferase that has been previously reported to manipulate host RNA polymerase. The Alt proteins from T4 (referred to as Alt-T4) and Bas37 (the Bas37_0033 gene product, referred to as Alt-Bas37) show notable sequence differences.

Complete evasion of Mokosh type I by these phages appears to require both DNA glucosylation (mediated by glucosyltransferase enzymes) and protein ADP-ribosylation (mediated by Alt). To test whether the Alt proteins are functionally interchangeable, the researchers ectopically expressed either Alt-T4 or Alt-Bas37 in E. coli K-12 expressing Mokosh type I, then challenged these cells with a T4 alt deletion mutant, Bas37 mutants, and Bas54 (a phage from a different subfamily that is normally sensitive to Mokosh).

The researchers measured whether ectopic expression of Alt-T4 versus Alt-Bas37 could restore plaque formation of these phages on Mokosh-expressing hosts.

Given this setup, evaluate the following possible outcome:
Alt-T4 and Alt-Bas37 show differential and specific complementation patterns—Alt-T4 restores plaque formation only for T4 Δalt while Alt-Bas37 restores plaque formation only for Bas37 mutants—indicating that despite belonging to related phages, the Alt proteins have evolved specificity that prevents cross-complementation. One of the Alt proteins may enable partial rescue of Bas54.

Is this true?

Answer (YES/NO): NO